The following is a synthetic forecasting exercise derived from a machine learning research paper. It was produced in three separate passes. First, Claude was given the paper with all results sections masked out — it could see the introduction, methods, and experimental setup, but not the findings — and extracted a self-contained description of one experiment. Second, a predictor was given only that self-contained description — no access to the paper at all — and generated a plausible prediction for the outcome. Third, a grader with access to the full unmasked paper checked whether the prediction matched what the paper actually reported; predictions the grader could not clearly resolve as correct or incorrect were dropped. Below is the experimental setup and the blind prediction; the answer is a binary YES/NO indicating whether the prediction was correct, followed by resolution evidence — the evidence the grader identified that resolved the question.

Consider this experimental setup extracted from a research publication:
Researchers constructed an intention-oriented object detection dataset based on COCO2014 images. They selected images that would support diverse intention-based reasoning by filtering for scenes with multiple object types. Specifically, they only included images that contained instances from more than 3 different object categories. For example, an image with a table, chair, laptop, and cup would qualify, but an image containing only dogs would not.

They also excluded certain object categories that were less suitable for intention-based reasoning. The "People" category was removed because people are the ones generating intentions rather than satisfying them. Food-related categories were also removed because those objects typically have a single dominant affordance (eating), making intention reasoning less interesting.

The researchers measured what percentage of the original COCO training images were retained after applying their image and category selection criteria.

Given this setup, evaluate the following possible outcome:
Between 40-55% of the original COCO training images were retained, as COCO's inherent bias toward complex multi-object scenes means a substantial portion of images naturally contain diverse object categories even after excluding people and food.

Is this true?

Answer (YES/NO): NO